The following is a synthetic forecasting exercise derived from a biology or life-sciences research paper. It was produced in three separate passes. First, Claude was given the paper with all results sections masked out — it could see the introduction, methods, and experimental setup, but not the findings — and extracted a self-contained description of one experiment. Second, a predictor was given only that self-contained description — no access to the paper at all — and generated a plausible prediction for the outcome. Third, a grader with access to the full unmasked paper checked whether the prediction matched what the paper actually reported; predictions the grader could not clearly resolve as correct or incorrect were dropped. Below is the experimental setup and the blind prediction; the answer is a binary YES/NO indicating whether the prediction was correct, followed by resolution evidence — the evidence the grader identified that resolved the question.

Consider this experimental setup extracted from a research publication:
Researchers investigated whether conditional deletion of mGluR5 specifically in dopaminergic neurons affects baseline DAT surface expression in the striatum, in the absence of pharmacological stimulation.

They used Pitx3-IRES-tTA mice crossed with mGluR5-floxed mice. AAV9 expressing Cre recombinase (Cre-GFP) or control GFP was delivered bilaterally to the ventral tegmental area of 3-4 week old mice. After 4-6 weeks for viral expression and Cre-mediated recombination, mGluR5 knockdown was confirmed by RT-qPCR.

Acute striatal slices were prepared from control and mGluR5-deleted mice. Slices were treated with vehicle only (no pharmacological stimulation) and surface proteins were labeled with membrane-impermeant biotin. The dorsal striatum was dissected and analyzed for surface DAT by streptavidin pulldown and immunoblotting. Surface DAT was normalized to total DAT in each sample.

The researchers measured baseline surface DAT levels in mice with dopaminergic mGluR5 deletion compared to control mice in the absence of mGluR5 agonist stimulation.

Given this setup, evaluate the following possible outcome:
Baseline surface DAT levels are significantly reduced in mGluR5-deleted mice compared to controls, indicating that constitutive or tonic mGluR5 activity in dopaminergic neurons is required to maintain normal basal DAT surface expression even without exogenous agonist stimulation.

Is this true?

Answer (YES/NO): NO